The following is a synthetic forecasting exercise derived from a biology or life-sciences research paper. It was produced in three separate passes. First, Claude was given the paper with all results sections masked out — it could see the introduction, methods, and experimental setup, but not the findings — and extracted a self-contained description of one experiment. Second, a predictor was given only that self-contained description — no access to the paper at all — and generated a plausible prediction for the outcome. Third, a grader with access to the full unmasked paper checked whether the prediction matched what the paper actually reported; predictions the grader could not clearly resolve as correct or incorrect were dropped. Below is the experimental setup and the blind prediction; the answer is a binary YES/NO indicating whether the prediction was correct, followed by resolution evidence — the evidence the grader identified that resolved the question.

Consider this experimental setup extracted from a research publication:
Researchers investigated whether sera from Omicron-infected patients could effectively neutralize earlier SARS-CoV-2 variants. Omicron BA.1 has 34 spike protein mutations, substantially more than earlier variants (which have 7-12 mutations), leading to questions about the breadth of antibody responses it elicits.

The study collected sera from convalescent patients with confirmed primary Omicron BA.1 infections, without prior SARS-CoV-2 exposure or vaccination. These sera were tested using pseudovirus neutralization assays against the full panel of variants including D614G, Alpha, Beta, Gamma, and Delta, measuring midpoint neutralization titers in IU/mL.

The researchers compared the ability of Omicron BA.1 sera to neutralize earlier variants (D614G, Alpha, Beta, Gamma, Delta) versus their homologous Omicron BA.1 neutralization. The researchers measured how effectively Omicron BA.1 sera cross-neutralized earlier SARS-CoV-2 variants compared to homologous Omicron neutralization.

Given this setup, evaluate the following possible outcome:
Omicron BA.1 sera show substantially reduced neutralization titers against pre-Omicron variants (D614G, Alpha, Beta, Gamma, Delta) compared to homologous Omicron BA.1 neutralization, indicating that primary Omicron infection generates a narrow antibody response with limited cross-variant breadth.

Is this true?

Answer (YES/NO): YES